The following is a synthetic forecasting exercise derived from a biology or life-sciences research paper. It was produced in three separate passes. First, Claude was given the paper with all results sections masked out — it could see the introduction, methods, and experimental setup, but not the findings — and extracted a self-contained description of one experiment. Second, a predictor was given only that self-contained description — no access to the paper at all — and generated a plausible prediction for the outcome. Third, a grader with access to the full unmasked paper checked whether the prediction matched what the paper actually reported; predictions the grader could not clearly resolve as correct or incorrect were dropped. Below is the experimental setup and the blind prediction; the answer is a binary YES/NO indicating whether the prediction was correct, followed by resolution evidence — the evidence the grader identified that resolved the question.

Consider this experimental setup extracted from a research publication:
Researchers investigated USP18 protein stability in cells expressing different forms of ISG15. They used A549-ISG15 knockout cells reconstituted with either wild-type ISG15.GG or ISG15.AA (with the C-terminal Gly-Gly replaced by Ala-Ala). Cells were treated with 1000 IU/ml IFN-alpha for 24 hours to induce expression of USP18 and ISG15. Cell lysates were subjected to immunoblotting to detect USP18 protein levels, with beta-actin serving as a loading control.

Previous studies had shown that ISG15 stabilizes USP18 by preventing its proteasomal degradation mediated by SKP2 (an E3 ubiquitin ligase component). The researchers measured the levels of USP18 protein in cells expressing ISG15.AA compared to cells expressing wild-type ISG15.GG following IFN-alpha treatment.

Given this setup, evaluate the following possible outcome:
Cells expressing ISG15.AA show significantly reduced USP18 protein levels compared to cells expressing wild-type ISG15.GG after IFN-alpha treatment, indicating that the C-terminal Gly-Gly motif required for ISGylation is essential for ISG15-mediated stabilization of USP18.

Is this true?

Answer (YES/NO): NO